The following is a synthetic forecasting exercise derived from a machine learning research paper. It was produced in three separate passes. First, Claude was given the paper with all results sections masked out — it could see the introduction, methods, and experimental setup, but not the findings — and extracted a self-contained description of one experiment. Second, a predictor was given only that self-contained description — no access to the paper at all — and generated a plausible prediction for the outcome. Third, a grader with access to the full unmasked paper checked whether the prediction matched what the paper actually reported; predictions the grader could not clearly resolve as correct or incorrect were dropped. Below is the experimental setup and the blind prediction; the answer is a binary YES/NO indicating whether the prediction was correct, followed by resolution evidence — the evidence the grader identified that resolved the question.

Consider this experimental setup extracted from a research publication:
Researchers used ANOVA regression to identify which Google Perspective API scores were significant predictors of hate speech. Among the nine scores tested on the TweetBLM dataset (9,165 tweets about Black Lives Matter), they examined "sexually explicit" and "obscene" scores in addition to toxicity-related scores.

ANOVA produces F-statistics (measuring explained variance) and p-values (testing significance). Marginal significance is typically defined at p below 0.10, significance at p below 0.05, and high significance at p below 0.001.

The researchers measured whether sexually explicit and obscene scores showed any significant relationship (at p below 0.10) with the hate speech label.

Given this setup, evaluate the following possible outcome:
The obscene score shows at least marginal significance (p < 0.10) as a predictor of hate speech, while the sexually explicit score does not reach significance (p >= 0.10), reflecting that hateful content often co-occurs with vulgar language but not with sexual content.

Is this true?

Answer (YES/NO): YES